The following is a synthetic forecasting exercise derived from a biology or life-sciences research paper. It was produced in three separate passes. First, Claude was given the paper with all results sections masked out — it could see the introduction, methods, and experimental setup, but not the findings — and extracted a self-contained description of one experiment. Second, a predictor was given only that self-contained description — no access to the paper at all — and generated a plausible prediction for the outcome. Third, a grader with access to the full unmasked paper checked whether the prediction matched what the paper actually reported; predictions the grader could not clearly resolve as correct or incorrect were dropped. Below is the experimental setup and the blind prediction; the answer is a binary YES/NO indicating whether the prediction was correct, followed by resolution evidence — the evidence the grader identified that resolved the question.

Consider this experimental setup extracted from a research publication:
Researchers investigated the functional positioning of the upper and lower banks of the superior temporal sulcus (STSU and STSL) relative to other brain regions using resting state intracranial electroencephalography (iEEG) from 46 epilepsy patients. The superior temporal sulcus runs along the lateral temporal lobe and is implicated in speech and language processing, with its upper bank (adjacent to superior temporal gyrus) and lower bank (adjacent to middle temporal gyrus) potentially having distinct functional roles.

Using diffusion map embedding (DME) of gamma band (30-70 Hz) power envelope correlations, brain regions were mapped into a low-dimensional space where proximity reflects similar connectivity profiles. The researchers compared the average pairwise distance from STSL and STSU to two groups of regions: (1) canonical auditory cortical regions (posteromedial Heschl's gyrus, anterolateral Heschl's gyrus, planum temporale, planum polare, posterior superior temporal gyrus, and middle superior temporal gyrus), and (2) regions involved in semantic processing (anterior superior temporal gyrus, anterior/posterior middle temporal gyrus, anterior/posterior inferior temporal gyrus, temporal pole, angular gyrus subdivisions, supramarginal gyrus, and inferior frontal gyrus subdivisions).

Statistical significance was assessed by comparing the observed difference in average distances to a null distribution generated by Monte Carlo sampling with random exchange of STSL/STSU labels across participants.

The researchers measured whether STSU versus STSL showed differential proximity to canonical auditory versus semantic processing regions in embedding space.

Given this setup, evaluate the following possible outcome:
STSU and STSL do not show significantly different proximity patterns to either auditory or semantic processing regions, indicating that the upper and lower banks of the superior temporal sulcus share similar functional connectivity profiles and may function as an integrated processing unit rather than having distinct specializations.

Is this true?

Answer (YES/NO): NO